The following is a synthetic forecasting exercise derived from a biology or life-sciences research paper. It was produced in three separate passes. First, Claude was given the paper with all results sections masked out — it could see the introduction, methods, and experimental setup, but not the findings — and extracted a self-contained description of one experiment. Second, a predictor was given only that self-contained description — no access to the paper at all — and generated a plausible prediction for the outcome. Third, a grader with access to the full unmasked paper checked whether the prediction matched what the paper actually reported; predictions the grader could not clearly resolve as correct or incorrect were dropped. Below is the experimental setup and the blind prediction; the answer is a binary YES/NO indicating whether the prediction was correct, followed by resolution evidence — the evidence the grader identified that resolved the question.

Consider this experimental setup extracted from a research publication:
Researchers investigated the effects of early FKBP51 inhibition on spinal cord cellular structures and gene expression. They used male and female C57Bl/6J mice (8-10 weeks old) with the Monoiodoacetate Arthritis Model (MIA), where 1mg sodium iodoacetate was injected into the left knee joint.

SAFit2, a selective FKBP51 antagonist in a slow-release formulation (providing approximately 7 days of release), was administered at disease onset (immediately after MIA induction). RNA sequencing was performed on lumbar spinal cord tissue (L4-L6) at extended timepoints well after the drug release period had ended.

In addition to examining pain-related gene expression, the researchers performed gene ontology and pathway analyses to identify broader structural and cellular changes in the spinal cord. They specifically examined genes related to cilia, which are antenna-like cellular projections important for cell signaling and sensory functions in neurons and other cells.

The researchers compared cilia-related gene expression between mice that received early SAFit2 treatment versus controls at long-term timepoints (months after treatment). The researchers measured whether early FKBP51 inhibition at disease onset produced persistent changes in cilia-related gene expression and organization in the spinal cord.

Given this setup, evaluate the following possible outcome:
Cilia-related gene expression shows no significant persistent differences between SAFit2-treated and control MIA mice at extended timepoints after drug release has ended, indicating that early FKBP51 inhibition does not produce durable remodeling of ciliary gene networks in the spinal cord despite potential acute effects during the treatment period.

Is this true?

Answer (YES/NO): NO